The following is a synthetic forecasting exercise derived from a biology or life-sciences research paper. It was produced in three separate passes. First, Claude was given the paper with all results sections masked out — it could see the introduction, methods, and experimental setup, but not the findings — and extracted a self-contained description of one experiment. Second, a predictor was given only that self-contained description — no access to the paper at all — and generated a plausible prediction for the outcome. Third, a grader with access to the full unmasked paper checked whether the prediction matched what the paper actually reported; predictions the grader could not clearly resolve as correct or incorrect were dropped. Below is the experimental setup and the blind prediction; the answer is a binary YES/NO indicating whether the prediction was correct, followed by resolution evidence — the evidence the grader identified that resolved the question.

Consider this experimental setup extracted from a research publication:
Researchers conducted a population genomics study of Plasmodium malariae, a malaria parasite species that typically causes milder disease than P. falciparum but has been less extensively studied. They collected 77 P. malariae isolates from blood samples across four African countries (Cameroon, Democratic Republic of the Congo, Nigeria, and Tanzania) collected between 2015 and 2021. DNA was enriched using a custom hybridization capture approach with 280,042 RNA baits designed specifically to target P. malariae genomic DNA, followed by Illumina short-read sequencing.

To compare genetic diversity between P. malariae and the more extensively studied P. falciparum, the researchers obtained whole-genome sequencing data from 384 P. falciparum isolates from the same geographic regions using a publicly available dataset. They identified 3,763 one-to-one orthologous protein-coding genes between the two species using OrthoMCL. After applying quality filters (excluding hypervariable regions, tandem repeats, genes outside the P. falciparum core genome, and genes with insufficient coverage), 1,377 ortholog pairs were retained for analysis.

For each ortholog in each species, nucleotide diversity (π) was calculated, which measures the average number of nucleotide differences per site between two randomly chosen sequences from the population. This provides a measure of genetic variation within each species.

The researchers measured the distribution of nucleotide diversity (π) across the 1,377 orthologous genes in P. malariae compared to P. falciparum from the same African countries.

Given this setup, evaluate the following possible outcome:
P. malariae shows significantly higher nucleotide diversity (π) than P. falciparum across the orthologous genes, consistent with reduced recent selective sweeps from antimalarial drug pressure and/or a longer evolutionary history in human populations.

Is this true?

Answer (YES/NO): NO